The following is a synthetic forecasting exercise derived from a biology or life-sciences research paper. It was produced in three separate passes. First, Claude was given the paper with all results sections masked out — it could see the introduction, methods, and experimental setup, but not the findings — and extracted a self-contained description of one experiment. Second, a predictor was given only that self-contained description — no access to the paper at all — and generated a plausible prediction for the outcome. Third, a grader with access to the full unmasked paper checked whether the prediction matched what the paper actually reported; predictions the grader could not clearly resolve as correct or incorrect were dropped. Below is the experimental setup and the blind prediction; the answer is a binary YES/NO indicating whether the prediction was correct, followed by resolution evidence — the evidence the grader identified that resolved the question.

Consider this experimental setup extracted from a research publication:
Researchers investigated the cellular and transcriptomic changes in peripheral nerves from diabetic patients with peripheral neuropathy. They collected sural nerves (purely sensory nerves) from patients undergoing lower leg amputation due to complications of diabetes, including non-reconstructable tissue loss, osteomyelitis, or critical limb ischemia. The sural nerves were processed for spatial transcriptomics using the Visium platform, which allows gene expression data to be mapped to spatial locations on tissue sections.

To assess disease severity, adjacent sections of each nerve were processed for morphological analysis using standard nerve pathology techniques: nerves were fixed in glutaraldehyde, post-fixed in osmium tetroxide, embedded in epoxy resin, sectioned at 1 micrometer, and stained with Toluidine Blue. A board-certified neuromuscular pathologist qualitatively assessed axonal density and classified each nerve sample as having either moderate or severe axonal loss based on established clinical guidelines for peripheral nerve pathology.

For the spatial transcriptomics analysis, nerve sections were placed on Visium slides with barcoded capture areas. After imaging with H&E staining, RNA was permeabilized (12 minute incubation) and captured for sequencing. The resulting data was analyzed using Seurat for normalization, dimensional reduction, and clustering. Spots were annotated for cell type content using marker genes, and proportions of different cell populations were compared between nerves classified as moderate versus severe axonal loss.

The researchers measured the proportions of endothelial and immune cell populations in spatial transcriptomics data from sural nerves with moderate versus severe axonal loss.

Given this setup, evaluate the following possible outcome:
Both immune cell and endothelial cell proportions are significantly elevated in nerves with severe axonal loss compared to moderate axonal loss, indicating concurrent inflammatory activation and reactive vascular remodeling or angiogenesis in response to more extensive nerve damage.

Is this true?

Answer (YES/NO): YES